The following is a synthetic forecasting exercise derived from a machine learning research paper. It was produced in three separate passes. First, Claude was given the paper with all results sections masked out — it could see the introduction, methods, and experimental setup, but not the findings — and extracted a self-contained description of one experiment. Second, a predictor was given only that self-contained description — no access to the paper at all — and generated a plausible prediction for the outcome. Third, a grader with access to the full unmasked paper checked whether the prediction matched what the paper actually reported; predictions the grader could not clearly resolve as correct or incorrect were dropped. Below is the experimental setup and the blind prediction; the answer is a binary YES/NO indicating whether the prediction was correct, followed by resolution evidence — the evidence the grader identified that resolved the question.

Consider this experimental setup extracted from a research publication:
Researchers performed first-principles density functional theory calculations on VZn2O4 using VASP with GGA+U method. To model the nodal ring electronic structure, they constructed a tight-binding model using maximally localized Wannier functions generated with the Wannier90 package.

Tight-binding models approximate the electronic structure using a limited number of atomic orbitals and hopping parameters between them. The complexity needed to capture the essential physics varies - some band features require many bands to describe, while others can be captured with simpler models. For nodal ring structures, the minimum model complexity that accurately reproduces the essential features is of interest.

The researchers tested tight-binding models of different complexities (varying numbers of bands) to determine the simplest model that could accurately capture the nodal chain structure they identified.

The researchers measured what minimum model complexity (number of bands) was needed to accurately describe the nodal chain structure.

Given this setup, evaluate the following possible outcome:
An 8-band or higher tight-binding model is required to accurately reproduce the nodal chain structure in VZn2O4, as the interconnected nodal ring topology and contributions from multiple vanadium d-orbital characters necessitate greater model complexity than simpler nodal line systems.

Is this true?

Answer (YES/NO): NO